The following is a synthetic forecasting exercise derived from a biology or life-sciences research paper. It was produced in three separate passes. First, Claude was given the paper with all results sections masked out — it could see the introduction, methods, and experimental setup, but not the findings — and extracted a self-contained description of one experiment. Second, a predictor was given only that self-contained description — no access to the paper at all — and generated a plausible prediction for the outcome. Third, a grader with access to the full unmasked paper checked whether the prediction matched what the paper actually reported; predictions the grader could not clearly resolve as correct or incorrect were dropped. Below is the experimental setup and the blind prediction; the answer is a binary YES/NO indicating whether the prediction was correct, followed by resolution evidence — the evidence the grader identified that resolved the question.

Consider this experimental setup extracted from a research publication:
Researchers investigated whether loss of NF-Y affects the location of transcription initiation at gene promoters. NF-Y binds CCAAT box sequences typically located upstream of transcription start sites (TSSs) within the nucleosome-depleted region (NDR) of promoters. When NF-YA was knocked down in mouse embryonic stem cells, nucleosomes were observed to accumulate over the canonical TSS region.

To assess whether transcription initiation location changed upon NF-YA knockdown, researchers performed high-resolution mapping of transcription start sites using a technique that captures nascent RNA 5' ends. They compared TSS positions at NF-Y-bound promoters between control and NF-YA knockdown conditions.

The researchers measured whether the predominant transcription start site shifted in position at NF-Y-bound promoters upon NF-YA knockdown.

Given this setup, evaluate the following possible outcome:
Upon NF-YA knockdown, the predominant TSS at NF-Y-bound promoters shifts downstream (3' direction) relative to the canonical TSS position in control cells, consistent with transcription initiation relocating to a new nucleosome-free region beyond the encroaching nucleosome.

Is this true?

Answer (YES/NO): NO